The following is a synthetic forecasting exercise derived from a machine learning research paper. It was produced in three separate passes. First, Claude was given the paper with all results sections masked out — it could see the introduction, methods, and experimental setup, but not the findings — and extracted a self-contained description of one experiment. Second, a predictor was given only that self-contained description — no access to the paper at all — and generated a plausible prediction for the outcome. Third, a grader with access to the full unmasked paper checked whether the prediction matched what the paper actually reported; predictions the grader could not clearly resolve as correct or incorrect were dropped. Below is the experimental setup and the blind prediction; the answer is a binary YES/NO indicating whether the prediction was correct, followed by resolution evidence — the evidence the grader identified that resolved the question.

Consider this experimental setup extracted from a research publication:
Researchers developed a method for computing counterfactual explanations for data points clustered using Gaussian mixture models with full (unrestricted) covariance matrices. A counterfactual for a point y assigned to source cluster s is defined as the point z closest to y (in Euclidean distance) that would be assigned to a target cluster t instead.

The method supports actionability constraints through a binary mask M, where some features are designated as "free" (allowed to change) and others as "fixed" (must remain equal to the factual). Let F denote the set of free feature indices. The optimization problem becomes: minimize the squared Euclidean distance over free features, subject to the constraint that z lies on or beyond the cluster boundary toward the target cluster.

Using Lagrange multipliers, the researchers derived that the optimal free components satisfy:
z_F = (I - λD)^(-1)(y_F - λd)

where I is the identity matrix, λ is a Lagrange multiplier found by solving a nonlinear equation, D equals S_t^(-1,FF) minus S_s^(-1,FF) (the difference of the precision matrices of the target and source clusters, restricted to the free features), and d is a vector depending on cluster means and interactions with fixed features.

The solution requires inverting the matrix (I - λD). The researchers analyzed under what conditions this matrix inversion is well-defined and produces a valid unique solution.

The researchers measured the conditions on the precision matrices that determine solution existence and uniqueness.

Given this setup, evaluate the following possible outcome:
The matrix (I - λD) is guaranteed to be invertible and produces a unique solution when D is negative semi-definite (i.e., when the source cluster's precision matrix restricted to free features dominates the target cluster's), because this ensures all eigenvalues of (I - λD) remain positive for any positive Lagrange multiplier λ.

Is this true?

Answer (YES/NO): NO